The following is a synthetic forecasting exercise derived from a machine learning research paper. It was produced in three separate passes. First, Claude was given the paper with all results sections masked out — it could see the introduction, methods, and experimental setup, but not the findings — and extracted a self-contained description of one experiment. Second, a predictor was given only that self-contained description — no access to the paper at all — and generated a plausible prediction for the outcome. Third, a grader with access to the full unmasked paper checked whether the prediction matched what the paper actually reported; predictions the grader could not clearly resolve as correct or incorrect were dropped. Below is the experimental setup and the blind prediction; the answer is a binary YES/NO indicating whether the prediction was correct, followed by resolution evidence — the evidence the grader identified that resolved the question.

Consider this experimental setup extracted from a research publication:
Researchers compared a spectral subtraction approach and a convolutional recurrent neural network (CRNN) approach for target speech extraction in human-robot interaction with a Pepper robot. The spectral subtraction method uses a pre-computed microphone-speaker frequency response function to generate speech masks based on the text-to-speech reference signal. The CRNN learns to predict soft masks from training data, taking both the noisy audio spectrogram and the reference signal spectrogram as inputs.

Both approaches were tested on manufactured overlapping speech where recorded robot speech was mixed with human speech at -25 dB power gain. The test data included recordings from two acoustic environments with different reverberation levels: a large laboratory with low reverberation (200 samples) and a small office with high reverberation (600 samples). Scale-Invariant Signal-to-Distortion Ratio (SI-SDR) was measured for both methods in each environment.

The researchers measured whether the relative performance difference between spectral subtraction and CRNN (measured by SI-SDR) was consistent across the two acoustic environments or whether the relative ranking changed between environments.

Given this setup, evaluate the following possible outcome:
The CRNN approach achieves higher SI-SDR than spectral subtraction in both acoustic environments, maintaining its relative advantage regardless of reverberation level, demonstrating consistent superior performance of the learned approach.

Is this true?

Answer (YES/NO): YES